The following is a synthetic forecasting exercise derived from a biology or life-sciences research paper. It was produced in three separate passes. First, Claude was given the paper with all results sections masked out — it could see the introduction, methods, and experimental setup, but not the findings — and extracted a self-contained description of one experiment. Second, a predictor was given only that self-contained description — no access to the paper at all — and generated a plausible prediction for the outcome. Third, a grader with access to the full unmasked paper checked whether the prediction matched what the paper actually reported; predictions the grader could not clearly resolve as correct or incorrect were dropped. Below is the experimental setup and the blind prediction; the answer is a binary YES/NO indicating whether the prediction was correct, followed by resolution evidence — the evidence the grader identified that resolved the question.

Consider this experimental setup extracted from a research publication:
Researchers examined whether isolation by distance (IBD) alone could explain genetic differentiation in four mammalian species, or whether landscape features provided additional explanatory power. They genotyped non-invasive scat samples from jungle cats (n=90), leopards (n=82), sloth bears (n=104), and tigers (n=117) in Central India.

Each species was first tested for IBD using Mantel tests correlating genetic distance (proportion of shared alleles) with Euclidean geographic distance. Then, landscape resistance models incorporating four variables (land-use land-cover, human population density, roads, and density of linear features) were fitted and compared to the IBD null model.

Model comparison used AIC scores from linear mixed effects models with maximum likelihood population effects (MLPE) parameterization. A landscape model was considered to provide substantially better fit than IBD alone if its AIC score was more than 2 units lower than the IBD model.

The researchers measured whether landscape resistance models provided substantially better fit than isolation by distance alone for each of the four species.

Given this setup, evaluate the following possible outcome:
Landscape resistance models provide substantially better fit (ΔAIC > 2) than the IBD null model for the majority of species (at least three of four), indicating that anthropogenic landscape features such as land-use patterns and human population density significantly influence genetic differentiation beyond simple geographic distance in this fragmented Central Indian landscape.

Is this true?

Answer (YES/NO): NO